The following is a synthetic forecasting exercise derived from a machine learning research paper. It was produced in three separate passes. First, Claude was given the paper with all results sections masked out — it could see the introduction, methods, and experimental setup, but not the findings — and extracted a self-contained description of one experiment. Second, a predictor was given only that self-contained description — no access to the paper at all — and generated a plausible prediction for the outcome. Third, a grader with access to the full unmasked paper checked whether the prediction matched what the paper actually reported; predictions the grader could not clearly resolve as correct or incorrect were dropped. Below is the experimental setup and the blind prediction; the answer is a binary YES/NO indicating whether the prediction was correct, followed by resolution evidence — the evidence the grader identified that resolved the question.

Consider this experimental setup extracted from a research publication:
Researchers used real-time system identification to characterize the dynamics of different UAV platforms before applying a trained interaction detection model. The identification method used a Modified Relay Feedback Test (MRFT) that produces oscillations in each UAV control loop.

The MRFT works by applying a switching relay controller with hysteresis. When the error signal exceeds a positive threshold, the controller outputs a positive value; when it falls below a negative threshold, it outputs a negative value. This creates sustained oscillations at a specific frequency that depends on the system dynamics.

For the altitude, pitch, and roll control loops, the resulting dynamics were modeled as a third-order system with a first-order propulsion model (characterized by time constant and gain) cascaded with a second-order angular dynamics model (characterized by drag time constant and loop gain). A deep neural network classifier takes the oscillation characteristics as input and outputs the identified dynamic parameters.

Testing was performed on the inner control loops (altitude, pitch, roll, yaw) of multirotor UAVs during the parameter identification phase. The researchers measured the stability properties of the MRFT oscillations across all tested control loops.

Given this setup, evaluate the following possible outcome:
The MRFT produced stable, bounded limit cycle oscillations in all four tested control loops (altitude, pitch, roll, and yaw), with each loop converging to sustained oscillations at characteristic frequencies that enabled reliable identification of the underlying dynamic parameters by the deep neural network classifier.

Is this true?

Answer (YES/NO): YES